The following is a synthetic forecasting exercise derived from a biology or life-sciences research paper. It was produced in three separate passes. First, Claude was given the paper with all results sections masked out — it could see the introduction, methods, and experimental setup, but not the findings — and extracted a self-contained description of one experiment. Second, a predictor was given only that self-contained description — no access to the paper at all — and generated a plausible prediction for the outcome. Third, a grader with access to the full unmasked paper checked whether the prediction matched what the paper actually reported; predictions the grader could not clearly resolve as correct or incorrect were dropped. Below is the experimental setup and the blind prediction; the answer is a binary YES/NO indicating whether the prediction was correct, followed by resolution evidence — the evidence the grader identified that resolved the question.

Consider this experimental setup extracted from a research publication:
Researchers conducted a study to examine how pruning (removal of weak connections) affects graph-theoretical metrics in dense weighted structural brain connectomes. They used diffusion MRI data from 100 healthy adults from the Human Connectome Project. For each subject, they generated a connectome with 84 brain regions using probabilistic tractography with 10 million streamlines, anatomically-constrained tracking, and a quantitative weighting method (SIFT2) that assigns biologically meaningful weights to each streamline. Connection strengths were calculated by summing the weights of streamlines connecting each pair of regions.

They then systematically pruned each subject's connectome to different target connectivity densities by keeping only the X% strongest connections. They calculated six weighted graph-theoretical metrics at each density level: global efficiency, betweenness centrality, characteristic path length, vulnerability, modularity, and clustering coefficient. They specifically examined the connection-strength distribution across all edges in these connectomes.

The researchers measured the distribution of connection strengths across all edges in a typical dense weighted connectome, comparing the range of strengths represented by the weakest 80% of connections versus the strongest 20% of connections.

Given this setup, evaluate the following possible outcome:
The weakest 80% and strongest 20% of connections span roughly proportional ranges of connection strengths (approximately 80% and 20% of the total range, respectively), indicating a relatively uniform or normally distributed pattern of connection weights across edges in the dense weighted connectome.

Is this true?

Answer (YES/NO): NO